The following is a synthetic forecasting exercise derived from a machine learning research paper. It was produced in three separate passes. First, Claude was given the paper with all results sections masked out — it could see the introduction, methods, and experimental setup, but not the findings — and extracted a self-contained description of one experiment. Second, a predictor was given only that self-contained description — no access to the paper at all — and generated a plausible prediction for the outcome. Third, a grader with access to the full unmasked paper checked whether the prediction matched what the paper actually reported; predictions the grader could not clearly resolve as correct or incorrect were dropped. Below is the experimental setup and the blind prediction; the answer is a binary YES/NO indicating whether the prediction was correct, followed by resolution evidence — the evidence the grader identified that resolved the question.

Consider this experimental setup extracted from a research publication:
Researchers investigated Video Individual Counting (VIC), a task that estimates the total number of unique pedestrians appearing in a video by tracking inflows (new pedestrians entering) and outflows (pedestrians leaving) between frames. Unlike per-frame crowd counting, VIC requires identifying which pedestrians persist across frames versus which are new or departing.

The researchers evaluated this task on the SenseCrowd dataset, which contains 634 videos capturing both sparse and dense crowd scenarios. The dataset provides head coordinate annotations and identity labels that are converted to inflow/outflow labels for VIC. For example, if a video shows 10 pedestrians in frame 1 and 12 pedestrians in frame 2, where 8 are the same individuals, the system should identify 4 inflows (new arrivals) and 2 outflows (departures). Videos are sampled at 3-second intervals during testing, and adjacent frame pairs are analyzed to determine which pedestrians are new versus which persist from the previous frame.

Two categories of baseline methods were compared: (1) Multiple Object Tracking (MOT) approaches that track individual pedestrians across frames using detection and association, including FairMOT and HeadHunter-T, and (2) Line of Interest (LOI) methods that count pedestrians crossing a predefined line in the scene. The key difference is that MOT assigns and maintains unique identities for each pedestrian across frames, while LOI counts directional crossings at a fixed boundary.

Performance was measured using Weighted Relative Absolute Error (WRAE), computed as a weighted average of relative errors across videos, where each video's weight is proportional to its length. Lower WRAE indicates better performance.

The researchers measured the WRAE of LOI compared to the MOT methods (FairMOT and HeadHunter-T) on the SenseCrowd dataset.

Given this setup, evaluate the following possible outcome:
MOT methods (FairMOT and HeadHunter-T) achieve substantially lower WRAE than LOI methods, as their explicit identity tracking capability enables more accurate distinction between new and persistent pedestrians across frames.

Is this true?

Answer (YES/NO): NO